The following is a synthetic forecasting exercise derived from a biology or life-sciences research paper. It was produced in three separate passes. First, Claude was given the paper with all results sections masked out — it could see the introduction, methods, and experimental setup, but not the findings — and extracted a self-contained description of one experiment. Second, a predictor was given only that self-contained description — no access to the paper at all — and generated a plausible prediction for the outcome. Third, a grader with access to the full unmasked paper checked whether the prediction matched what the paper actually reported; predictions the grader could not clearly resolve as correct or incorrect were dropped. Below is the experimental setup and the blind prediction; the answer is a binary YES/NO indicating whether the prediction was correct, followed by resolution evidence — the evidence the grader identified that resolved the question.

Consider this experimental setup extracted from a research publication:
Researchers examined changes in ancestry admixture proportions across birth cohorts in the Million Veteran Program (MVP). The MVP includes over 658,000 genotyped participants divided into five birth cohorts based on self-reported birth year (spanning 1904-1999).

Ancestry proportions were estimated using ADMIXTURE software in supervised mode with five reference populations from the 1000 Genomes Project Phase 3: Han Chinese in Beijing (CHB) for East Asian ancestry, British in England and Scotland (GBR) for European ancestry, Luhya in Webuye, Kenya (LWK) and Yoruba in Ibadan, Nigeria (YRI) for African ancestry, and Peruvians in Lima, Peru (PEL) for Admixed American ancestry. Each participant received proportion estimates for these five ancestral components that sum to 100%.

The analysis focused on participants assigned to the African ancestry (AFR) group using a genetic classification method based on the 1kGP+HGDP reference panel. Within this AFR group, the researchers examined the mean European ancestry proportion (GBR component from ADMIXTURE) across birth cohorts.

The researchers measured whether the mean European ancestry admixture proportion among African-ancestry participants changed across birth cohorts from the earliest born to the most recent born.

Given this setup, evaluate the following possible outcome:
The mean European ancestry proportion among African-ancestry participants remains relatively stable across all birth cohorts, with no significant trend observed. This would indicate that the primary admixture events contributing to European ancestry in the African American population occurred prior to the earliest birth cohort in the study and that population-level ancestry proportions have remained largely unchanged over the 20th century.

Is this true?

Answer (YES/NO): NO